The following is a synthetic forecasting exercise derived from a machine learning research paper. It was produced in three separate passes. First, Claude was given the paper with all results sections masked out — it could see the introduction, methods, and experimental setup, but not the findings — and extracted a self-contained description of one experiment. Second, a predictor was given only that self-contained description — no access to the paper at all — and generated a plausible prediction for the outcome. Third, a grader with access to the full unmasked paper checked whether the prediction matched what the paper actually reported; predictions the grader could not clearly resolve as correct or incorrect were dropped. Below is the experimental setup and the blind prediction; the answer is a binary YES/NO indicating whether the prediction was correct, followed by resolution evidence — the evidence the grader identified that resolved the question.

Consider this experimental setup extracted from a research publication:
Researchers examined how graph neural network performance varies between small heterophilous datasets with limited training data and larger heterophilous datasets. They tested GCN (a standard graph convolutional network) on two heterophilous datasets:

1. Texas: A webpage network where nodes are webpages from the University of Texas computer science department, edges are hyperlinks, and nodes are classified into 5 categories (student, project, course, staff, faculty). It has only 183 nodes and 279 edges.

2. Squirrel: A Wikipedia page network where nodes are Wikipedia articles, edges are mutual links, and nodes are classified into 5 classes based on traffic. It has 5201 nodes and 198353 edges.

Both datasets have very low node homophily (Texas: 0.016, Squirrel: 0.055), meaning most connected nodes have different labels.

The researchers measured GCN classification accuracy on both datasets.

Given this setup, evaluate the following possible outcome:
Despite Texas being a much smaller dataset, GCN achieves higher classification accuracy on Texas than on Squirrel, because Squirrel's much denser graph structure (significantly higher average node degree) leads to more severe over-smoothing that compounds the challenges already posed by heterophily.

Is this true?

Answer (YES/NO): YES